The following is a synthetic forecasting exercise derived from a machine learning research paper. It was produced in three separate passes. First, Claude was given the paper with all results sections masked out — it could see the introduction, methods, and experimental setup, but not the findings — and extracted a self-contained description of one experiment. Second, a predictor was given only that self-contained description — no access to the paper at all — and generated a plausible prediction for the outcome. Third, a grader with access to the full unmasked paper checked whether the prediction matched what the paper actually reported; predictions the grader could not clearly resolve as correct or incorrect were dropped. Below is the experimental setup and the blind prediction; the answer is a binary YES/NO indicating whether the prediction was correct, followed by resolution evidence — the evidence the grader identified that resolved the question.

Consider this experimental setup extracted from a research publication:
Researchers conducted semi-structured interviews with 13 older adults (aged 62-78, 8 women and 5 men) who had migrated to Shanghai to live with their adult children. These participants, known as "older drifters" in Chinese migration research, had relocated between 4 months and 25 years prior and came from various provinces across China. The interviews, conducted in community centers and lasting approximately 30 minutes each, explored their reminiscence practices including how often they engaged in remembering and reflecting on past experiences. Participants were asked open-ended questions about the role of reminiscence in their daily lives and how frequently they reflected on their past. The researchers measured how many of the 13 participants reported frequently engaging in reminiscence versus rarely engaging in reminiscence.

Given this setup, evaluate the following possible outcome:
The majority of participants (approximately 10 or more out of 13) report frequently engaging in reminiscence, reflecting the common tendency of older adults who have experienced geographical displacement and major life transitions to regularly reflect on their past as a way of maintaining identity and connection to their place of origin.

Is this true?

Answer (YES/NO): YES